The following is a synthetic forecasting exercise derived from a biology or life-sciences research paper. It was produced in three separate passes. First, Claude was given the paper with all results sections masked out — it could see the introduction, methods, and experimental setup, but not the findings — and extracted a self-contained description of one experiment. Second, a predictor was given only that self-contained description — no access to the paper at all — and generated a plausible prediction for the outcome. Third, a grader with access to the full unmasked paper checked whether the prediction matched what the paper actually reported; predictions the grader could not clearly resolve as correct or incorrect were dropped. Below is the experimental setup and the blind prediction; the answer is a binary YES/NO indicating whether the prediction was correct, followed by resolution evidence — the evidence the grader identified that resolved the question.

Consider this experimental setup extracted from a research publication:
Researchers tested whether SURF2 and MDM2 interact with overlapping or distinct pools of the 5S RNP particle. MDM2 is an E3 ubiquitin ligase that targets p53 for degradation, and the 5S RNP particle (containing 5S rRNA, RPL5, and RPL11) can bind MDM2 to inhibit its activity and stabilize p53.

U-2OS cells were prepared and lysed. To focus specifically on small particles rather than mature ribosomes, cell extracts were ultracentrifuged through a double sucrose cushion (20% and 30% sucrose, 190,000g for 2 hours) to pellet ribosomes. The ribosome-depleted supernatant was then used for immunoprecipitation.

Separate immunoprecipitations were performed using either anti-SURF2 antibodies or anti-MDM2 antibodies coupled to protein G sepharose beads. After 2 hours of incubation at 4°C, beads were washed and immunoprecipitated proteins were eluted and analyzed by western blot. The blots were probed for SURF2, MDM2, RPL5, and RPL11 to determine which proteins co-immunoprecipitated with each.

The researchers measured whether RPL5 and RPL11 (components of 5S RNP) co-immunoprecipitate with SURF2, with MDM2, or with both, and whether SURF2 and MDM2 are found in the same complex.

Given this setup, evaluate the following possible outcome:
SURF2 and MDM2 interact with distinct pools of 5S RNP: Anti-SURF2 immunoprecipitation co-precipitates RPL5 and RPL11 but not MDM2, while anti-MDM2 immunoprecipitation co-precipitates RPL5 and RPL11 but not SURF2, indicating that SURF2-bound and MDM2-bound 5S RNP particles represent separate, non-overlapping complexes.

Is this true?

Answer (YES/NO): YES